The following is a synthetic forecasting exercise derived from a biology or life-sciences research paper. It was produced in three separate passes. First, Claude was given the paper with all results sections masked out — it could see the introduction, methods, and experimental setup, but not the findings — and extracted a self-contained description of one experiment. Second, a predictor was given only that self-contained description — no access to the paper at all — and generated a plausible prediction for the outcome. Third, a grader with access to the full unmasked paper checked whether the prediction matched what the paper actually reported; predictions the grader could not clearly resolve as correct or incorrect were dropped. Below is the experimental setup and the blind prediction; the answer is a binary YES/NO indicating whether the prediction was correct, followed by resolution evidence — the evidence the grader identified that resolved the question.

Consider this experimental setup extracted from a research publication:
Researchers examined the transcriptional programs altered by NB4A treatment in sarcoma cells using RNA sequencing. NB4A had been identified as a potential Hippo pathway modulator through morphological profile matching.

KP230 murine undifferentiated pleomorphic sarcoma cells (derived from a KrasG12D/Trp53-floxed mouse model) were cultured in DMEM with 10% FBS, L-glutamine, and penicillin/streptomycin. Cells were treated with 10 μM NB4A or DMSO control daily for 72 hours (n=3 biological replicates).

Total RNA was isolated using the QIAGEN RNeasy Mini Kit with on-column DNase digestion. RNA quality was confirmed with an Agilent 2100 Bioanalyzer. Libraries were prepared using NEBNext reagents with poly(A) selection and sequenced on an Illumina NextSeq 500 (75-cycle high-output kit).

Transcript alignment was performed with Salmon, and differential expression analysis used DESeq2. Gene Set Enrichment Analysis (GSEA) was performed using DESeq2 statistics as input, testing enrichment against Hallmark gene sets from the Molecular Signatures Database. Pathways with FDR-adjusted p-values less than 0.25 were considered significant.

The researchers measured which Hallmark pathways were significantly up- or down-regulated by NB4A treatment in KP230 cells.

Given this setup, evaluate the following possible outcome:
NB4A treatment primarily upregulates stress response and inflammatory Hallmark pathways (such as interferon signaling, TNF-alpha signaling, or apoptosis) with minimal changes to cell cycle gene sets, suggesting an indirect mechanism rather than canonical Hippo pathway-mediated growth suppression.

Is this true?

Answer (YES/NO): YES